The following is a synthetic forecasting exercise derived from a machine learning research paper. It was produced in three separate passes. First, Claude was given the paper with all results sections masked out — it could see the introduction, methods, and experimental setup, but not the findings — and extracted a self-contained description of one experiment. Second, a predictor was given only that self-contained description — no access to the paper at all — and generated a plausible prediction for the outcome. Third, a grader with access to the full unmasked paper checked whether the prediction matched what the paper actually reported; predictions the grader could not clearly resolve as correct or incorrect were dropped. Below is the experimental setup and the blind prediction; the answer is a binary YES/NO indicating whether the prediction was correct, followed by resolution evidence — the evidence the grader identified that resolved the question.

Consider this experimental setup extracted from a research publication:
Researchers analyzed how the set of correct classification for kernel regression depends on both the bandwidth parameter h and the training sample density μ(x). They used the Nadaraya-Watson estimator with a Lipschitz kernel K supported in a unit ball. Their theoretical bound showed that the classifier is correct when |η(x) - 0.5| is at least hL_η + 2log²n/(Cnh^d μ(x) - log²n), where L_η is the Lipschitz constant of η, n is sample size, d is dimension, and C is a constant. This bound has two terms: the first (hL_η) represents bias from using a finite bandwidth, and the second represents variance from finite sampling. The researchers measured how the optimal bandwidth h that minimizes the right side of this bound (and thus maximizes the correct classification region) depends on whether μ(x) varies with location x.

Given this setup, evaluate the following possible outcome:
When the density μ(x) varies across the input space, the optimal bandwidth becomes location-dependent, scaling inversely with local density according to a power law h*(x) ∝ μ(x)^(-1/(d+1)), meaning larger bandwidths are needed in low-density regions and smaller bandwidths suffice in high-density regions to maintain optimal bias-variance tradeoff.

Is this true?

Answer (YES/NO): NO